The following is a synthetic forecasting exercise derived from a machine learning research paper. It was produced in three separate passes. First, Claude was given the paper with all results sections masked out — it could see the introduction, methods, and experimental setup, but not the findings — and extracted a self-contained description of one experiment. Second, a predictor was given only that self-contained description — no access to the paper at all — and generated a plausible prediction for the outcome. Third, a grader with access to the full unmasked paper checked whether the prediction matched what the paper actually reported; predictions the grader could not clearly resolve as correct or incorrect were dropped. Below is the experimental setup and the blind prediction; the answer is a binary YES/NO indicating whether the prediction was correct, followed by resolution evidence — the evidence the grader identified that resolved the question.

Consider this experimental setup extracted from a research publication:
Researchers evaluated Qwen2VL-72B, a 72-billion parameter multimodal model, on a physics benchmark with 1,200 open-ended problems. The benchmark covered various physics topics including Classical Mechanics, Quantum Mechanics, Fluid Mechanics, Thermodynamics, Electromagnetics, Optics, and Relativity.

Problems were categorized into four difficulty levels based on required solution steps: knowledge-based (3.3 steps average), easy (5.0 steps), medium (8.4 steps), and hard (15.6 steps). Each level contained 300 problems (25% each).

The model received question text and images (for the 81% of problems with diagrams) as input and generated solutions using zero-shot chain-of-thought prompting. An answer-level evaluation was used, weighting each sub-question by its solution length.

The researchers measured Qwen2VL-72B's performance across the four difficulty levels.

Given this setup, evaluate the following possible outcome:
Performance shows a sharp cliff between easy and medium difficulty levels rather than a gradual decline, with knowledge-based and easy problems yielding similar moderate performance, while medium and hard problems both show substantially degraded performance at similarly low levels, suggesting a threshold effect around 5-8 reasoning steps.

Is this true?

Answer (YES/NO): NO